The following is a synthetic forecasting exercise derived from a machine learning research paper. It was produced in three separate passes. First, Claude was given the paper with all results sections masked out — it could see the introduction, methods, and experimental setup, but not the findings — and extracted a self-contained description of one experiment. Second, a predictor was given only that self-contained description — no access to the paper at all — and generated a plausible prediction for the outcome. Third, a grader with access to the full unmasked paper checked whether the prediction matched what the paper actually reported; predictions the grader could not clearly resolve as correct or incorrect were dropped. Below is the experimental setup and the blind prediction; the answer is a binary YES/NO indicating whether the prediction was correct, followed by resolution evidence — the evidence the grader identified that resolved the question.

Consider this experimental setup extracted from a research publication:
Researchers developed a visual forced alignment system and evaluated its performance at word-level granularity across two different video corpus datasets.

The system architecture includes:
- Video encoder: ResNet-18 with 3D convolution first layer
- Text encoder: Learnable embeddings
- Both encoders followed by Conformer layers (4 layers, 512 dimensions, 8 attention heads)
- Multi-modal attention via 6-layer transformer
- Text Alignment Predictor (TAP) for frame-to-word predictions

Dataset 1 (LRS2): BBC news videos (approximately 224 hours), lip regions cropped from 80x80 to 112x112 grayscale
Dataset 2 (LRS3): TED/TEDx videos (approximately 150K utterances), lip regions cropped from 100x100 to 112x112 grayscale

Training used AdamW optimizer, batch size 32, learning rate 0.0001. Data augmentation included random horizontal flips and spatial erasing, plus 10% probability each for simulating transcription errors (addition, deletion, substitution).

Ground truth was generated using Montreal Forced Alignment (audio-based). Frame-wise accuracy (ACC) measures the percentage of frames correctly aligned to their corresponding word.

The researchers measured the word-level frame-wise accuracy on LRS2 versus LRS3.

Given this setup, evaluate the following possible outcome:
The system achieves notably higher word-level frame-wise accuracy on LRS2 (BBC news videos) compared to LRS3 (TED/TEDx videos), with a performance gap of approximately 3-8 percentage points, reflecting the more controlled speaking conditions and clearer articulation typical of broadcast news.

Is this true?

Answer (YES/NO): YES